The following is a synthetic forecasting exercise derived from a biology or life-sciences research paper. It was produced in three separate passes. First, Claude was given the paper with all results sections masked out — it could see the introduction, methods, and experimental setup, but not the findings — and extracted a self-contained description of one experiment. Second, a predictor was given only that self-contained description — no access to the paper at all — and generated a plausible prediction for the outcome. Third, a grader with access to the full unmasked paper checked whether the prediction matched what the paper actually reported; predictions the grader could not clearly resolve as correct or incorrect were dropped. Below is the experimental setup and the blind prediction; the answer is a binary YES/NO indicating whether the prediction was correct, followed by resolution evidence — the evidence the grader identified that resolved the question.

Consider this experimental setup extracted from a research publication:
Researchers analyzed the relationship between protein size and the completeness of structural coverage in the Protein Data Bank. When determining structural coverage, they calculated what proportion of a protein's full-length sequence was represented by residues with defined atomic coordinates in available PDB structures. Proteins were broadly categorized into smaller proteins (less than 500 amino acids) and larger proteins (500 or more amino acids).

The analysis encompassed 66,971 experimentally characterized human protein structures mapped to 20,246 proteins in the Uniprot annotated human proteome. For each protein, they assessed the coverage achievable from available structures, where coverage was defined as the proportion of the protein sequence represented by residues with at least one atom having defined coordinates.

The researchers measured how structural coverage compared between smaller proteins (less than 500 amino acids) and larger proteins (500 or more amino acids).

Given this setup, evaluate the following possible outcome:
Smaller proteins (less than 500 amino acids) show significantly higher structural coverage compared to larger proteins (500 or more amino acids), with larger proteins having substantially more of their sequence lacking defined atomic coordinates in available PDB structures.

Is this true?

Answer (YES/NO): YES